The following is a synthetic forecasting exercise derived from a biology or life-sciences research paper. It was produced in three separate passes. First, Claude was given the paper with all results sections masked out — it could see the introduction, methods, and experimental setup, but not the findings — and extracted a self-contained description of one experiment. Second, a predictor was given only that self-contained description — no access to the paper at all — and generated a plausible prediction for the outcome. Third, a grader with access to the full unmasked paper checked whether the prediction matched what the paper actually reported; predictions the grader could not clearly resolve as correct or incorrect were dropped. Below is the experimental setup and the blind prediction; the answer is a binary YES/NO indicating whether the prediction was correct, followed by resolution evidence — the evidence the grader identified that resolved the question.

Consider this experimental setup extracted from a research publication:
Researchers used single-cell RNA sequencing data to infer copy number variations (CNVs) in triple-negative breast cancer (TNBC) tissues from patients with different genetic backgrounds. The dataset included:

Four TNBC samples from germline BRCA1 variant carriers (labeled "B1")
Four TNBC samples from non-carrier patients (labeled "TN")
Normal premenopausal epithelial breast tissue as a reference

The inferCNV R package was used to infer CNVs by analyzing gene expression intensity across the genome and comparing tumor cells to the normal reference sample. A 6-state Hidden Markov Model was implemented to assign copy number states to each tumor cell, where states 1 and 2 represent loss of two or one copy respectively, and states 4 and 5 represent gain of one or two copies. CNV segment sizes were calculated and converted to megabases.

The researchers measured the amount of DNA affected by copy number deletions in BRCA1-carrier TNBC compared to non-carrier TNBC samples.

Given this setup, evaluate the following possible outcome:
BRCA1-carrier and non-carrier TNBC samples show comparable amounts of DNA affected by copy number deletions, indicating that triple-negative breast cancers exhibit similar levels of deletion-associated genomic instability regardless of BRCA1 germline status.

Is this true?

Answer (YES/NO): NO